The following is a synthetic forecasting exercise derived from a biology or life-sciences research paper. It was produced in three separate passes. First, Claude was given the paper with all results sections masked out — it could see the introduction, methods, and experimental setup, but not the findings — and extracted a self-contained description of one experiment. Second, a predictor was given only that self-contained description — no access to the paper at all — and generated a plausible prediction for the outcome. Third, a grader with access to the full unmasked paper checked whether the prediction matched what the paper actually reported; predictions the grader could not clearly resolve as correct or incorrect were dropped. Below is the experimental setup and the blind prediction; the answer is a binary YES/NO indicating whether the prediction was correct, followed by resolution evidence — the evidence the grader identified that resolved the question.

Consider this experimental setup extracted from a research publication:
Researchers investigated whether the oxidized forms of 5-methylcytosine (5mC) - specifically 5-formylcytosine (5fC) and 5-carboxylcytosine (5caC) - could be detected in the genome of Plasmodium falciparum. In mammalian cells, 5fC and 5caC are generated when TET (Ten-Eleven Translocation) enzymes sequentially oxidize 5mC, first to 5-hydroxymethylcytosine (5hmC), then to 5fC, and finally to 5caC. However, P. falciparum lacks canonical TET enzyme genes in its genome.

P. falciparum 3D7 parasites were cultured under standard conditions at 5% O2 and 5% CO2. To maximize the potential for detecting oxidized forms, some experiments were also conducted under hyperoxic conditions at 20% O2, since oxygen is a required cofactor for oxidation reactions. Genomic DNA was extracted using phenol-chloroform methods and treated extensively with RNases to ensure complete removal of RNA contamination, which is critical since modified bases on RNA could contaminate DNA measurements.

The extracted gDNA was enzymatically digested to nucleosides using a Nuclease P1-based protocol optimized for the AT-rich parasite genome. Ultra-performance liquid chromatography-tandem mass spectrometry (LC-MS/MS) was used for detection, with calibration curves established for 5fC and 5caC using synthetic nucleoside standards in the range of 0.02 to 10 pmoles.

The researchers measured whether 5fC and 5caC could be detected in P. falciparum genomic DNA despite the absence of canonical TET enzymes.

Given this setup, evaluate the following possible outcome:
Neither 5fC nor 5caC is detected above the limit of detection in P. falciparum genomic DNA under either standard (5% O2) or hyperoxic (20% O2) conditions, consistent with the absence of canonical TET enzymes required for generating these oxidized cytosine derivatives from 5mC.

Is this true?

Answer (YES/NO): NO